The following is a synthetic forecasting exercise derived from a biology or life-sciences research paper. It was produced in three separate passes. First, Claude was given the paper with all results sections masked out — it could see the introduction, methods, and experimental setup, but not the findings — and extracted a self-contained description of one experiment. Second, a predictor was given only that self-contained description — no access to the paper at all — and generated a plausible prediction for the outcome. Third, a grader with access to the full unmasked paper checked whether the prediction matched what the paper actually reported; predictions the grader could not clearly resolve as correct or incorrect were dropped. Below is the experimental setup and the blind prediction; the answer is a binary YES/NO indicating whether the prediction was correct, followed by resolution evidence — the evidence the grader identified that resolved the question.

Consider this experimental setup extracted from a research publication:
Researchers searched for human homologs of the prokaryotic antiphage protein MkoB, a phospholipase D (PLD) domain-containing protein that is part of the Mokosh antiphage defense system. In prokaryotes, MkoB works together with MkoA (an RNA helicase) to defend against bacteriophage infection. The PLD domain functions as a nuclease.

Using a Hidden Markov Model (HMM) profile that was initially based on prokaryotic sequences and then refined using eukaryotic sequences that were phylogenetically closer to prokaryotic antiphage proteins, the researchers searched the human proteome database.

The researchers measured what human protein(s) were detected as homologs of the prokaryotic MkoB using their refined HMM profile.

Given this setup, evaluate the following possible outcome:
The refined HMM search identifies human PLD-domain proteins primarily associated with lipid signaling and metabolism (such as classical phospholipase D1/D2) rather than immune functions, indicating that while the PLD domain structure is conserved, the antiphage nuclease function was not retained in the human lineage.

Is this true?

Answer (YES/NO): NO